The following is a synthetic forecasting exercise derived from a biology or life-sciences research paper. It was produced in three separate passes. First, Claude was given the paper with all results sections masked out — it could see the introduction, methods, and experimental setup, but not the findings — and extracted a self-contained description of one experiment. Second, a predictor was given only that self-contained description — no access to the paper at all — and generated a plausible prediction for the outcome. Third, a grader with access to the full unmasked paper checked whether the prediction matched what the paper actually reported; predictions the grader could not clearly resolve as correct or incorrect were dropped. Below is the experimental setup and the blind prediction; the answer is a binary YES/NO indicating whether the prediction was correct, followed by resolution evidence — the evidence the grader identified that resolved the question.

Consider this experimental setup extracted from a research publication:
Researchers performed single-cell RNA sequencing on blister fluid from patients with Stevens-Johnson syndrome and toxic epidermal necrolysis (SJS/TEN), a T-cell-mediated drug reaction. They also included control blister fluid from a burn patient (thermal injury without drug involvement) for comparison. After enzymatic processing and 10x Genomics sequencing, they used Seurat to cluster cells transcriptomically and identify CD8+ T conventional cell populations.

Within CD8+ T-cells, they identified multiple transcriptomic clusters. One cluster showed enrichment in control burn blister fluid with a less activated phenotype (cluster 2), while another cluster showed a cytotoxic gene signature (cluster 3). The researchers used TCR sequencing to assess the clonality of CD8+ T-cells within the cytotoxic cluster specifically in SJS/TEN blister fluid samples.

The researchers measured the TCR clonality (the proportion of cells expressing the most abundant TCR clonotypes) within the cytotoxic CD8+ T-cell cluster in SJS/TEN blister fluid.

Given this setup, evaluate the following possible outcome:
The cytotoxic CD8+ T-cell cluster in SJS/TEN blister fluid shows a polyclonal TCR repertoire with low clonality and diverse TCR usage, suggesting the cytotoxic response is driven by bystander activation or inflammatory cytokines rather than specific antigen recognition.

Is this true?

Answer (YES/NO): NO